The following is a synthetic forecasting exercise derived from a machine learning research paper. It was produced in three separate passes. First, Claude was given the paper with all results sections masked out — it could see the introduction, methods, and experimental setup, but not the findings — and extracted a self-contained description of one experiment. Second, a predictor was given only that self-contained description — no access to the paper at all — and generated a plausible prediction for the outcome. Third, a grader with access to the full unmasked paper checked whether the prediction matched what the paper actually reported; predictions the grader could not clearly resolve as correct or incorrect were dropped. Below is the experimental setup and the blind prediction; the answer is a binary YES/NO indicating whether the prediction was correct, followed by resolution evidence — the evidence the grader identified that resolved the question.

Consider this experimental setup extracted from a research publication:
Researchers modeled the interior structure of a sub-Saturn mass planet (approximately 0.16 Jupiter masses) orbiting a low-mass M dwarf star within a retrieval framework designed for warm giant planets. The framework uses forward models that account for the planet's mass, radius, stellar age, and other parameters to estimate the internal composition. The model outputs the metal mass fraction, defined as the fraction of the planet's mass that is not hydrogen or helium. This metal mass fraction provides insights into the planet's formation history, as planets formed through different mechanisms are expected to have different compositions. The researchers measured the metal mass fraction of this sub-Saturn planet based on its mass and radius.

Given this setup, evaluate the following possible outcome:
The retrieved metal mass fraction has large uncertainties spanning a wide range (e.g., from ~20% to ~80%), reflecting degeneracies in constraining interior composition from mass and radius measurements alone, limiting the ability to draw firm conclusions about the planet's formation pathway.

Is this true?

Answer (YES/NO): NO